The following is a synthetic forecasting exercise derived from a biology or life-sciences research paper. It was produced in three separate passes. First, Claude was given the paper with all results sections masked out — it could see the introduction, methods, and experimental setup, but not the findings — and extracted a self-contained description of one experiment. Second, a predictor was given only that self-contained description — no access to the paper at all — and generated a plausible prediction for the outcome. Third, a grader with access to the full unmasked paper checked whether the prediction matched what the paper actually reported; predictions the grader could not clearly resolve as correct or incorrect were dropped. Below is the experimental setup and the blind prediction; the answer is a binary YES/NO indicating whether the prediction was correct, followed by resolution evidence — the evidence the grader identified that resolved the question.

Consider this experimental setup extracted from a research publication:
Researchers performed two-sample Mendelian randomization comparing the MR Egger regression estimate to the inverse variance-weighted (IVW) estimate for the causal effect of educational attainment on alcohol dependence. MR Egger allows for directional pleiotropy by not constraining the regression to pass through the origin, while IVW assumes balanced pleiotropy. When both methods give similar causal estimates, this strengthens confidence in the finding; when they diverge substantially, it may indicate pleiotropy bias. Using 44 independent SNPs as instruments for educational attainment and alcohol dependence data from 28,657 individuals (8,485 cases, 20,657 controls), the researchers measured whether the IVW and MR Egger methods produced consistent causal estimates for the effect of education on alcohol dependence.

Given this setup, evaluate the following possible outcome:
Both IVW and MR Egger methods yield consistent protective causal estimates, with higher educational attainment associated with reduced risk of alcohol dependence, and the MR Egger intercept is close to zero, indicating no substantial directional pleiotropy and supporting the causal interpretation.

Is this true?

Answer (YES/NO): NO